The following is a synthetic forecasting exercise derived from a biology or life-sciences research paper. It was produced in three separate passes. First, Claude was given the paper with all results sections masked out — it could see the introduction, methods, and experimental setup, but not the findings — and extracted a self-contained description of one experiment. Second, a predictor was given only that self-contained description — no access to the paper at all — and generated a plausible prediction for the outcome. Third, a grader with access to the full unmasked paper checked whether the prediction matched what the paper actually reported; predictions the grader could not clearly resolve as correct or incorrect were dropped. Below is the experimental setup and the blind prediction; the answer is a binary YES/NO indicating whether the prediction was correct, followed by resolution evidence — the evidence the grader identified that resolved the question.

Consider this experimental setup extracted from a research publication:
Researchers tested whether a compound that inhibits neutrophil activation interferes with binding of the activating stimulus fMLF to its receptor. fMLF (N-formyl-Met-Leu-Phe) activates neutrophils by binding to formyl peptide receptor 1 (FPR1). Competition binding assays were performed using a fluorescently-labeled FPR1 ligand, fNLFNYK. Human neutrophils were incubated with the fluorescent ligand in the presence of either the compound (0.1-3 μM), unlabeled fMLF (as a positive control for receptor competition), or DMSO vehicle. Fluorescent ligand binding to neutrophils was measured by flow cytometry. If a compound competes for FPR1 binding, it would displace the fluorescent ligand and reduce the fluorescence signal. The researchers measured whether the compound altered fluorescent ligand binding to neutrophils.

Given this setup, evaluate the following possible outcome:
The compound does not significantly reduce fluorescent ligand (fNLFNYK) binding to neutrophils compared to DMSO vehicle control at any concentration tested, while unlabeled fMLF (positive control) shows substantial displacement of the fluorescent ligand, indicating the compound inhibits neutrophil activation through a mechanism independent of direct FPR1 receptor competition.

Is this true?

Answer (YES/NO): YES